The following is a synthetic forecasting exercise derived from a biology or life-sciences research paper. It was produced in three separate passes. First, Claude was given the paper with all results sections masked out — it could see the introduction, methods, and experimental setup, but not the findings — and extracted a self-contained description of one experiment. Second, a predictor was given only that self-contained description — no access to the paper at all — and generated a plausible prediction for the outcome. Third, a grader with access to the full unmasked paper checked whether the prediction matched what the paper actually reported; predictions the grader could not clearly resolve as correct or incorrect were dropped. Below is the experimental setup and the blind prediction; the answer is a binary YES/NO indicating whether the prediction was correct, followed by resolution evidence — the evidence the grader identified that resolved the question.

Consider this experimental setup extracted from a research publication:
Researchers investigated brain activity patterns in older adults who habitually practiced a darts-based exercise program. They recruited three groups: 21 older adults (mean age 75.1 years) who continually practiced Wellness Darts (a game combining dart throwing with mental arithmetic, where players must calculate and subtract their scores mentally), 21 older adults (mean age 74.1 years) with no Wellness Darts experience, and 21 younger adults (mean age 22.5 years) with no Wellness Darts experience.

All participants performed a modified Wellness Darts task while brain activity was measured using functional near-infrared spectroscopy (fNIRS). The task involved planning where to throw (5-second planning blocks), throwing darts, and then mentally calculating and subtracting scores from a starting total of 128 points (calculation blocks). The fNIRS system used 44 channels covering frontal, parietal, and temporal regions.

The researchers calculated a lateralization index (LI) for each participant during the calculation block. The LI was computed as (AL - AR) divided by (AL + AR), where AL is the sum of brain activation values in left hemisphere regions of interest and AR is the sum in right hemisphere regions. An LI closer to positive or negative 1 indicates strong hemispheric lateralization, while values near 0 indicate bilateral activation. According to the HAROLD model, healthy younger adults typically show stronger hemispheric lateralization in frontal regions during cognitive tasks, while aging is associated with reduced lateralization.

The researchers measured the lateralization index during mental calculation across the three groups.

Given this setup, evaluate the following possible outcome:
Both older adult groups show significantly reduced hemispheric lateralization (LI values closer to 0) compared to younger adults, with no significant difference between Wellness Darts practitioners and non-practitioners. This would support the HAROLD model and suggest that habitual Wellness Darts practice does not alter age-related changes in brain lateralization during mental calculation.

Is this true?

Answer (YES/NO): NO